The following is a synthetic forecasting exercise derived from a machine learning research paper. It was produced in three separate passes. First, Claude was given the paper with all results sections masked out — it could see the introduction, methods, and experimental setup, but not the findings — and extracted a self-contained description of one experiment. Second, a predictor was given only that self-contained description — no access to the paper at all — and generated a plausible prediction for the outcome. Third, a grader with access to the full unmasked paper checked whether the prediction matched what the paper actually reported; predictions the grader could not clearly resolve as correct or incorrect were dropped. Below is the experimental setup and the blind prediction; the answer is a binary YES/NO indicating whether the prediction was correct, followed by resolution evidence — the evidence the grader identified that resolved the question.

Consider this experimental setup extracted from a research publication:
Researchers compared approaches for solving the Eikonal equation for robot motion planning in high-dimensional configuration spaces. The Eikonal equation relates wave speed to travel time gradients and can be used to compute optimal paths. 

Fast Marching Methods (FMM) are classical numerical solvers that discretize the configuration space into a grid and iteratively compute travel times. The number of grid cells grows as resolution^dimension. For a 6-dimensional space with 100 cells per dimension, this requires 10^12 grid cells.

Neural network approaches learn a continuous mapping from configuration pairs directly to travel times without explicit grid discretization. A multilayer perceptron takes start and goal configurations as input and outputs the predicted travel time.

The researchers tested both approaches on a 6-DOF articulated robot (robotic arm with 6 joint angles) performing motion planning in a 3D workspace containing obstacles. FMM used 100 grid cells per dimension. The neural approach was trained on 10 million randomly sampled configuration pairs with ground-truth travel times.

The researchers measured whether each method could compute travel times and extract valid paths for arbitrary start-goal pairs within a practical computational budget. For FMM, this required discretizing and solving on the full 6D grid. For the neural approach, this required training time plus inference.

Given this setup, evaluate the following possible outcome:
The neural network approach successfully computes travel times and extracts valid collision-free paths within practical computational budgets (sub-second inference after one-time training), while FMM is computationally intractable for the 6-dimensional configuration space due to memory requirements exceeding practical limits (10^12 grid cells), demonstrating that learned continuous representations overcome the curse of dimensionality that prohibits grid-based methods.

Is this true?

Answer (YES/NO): NO